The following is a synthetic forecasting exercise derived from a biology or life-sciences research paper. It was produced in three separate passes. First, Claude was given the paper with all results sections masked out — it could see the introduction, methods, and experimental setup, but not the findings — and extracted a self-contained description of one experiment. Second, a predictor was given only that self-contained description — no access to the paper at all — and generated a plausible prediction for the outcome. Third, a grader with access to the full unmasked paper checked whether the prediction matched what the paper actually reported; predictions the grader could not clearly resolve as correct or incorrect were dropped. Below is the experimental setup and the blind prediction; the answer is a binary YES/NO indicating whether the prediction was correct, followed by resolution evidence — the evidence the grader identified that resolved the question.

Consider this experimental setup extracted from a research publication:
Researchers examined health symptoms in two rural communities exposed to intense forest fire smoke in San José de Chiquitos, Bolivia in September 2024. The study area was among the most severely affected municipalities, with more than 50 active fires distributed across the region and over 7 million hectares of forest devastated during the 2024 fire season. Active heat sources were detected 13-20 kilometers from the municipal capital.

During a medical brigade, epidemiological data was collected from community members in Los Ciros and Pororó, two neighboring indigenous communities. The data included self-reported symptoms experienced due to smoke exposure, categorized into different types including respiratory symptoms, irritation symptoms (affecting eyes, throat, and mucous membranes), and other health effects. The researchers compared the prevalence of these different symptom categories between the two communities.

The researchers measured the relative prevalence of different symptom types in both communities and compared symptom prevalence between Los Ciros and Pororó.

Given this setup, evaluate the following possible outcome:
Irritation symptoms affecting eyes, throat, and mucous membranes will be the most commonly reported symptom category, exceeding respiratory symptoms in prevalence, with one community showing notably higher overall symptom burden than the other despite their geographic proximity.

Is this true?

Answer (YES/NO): YES